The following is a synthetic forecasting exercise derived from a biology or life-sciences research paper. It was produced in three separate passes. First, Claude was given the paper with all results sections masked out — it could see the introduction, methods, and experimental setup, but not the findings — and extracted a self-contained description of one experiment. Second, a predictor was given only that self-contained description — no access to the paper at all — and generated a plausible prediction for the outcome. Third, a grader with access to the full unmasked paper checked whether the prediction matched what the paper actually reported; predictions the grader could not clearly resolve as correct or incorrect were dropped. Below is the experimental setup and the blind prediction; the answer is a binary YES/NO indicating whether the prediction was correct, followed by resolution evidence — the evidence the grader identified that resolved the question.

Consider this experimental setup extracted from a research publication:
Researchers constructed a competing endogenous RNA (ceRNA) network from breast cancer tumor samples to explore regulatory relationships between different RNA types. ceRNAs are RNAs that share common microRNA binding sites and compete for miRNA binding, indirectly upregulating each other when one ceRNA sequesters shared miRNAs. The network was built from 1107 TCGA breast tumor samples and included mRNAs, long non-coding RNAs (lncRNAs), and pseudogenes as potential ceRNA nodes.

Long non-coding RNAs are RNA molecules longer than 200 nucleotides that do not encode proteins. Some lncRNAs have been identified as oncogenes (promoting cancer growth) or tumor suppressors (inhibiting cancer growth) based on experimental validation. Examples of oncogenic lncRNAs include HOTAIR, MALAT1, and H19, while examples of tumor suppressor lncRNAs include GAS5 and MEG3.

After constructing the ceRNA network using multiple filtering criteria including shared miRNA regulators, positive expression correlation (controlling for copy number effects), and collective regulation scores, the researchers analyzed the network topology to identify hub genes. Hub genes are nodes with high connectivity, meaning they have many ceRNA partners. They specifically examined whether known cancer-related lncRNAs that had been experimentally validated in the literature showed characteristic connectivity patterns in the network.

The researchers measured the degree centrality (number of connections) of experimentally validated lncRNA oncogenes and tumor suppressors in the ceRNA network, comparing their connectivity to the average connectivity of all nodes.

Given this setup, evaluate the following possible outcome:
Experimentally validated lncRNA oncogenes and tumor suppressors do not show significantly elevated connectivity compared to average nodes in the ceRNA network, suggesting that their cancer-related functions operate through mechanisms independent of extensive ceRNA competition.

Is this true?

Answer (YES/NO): NO